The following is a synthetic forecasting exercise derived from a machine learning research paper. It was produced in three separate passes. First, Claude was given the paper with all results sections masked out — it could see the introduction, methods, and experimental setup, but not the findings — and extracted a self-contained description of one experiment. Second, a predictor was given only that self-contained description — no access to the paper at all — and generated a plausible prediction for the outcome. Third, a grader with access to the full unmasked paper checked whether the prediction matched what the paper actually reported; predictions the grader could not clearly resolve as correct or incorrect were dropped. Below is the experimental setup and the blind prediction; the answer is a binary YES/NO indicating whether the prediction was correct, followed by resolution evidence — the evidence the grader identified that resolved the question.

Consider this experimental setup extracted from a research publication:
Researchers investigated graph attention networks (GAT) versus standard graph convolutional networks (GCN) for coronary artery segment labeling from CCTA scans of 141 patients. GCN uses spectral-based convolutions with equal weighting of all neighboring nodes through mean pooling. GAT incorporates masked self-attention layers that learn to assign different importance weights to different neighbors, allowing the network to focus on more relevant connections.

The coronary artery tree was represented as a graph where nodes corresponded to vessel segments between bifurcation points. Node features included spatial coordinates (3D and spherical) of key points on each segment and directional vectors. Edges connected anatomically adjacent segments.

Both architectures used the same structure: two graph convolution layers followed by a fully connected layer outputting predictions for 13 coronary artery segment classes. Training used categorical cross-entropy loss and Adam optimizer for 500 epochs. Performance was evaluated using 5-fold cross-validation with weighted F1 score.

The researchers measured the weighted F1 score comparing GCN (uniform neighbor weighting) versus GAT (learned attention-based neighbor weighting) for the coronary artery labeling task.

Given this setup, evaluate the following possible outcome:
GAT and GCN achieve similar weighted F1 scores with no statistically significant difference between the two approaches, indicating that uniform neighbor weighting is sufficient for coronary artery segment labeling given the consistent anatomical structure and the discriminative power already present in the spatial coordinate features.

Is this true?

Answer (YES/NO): NO